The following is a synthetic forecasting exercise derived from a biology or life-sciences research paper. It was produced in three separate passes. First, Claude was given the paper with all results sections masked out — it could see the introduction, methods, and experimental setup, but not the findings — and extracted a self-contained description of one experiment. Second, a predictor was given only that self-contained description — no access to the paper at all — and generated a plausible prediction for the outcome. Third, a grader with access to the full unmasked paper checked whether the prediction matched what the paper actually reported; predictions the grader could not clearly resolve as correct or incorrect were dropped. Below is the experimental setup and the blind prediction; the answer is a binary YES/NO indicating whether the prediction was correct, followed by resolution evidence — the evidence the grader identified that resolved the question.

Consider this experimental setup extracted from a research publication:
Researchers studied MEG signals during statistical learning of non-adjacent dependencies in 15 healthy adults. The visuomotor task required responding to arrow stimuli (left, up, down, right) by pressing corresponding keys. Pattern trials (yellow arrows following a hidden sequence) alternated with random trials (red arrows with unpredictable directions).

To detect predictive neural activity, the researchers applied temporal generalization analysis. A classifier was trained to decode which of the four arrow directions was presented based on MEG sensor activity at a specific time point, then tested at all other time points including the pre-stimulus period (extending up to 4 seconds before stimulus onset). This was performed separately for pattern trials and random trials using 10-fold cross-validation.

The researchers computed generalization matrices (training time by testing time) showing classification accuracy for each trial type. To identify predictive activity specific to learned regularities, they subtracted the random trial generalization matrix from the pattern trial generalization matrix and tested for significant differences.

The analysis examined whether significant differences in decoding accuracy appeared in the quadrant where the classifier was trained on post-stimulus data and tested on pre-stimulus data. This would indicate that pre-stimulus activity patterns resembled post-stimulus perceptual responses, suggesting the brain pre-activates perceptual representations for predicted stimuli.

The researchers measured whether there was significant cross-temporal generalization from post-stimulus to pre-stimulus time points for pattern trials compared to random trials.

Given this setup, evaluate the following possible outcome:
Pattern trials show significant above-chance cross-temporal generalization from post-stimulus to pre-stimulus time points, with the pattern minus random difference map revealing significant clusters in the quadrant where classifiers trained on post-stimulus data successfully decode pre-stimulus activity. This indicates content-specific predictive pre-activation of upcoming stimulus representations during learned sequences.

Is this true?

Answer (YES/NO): NO